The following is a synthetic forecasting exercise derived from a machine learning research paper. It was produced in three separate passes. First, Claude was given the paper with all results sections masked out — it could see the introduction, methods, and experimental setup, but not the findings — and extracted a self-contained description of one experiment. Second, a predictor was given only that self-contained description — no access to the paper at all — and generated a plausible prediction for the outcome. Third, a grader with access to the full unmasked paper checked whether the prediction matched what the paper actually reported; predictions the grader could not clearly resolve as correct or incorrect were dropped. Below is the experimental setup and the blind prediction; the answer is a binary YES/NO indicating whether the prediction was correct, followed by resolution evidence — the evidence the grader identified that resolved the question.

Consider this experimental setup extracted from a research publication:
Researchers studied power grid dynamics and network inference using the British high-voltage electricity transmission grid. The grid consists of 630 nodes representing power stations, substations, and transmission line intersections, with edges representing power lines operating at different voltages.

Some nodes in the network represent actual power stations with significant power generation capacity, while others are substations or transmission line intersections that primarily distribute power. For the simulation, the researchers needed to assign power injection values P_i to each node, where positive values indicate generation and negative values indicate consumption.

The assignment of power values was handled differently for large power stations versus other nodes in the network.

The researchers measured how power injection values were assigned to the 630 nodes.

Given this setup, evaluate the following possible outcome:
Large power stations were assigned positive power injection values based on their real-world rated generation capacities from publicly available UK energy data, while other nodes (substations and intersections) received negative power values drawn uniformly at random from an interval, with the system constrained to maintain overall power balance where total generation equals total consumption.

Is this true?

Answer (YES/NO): NO